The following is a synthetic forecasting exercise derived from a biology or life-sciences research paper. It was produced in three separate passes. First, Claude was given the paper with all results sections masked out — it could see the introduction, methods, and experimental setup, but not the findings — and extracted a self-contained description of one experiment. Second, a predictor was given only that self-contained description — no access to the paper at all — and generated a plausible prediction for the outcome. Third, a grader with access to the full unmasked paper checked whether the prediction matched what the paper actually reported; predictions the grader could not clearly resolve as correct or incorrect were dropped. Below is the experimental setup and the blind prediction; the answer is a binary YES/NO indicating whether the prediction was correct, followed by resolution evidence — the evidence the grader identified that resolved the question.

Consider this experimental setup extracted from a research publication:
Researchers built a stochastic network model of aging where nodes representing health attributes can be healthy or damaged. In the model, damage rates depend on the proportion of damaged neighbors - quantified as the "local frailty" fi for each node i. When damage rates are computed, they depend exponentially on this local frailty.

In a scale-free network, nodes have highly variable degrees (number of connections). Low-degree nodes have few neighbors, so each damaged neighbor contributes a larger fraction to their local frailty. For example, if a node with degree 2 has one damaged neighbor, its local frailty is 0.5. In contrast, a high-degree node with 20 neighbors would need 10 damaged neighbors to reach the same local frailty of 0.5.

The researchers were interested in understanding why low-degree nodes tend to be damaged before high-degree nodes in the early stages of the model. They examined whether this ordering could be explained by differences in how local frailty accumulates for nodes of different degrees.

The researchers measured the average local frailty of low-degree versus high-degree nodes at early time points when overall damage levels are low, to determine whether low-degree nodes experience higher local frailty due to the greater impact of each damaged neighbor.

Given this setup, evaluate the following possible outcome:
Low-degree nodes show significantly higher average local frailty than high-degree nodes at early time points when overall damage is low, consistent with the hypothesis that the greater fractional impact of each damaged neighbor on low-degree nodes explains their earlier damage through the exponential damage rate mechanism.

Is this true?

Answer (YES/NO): NO